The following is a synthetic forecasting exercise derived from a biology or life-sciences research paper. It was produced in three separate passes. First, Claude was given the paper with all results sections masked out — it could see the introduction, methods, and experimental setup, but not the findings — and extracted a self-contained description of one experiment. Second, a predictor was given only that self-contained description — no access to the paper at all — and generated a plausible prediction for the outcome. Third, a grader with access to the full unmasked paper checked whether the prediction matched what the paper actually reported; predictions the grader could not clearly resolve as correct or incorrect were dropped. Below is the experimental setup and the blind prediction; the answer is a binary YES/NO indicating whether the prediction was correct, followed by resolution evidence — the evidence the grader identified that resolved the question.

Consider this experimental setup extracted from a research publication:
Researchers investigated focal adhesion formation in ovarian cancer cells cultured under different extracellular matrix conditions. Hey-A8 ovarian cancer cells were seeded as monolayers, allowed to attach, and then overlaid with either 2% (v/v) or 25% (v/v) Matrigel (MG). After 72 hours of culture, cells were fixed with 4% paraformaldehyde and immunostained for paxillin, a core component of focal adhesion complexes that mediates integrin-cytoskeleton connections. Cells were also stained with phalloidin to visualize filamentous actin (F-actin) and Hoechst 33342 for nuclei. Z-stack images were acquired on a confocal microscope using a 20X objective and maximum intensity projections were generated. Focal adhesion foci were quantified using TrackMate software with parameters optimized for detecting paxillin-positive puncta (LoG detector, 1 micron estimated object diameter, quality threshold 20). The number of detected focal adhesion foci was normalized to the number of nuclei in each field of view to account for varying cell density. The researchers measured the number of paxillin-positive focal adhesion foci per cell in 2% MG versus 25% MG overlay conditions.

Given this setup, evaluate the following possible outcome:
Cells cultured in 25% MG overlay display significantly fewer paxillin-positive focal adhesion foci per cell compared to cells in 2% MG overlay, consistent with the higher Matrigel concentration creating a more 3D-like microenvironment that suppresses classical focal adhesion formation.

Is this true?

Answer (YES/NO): NO